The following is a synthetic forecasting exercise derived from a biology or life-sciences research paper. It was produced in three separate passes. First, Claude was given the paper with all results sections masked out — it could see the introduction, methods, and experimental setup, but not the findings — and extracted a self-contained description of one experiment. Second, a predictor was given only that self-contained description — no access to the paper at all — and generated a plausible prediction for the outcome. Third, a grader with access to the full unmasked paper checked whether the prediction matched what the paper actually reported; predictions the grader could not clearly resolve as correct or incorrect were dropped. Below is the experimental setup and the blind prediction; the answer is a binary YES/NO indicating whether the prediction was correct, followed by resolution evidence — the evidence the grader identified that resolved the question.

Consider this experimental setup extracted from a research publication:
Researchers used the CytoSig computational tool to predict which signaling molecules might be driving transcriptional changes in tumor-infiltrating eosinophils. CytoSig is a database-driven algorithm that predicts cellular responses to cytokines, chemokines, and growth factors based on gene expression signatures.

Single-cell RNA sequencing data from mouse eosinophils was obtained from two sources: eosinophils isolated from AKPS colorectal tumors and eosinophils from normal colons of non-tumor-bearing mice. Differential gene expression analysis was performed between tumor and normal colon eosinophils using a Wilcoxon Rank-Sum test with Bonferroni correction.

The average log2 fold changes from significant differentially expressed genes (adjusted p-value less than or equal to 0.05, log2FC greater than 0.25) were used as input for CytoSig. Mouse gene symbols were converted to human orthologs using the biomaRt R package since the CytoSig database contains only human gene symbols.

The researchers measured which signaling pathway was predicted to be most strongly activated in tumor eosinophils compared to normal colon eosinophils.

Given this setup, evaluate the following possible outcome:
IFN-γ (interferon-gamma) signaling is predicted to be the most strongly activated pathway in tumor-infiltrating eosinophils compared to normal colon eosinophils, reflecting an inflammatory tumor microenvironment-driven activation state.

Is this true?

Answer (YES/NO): NO